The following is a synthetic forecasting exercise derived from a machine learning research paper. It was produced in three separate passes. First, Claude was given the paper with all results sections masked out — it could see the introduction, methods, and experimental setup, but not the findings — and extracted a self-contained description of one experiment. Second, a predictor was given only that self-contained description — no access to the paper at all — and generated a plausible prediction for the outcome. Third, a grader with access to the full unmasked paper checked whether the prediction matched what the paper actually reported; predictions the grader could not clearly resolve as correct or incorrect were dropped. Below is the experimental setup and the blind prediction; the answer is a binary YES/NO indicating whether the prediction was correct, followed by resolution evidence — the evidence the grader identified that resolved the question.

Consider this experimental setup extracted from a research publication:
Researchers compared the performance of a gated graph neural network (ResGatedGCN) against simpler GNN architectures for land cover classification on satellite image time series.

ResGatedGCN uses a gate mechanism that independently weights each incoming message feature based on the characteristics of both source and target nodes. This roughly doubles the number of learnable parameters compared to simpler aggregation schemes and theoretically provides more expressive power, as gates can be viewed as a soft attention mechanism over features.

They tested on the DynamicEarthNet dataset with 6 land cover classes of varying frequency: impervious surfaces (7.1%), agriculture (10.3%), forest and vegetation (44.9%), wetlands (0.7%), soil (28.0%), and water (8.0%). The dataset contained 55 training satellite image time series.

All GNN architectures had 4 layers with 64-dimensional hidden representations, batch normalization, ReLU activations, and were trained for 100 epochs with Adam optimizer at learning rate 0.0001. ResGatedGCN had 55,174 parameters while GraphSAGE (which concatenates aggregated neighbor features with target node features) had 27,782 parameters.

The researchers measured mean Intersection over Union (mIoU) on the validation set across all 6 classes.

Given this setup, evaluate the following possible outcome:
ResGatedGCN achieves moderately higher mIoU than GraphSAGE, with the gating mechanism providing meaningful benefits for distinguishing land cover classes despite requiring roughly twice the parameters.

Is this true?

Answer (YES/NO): NO